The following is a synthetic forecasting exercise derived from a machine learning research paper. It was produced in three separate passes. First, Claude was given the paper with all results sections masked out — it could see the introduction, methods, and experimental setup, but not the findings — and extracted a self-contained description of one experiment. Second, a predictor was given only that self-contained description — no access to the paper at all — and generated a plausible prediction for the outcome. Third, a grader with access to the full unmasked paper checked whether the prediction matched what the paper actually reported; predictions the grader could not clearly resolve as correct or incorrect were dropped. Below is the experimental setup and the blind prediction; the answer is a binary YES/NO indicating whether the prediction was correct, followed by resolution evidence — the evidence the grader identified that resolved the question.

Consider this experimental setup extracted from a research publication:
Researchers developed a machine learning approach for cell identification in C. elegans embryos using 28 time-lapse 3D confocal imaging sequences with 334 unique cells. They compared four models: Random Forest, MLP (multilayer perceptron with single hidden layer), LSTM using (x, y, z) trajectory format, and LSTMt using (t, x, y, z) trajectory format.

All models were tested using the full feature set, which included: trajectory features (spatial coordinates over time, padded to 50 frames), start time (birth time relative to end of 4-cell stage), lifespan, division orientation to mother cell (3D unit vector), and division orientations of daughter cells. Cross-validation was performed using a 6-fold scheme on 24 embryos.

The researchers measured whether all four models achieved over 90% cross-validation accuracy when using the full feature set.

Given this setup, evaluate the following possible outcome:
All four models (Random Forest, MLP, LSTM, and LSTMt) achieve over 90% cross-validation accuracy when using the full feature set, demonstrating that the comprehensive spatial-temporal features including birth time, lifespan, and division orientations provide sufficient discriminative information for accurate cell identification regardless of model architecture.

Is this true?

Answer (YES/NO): NO